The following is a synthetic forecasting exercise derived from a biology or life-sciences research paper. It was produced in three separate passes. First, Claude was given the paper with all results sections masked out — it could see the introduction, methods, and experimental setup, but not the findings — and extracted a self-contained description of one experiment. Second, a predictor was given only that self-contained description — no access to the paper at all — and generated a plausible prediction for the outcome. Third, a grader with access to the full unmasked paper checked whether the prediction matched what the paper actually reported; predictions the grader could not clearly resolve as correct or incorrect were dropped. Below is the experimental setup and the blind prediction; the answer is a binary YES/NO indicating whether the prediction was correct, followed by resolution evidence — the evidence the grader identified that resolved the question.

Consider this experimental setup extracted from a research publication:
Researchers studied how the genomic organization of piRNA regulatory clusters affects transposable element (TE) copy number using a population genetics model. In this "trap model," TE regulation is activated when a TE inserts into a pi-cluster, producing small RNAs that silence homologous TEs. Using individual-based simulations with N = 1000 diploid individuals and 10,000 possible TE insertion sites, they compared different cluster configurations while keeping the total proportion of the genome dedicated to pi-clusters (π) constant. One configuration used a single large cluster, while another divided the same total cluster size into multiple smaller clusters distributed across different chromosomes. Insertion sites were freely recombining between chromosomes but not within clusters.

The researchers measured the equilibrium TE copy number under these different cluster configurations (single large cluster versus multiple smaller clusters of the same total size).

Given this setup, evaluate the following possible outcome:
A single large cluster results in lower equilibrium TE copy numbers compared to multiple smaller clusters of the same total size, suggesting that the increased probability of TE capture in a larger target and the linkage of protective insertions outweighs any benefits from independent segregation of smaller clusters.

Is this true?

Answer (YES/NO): YES